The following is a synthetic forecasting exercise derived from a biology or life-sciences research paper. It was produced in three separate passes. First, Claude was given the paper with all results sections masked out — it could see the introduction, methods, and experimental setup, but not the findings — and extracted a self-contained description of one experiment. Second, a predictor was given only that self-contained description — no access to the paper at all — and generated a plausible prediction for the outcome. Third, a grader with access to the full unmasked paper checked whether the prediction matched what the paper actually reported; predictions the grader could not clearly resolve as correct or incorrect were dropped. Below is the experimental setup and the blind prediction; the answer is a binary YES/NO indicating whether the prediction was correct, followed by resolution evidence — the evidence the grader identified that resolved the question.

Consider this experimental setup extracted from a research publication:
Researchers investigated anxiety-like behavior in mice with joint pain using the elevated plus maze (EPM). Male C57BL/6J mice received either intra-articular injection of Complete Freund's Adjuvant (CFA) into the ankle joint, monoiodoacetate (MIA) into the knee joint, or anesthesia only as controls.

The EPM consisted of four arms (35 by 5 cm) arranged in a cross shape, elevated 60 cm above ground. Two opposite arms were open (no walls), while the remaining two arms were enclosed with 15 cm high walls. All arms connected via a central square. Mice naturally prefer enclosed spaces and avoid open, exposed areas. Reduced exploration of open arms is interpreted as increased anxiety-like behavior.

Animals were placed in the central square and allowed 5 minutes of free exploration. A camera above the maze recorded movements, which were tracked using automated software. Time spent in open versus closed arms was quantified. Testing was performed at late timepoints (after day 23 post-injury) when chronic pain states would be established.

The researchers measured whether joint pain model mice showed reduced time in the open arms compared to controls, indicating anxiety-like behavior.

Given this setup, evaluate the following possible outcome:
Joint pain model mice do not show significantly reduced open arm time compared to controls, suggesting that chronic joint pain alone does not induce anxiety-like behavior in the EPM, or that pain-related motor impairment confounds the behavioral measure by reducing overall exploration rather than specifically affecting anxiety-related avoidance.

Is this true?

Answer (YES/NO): YES